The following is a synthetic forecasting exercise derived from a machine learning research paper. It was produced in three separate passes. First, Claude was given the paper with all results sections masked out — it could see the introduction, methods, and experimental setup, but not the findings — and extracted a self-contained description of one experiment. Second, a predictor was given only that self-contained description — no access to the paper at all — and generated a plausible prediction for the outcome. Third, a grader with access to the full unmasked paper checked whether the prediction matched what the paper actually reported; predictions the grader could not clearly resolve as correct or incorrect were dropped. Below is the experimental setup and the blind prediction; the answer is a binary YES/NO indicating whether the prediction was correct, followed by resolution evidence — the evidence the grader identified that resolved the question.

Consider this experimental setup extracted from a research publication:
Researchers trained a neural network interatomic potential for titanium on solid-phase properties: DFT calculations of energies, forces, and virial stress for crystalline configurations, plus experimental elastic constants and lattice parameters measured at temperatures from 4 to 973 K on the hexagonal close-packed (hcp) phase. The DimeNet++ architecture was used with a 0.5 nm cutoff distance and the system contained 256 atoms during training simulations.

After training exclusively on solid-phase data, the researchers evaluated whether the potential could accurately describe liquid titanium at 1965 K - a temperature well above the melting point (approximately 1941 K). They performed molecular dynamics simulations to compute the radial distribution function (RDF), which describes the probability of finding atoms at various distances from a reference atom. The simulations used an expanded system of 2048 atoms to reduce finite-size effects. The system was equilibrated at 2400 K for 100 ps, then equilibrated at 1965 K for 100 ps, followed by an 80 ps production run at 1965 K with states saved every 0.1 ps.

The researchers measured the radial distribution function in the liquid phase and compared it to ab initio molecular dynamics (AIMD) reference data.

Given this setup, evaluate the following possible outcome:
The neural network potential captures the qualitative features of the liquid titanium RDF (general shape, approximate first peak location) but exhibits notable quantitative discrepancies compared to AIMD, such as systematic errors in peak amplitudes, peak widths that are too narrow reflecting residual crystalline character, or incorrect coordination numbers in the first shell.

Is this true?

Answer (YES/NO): NO